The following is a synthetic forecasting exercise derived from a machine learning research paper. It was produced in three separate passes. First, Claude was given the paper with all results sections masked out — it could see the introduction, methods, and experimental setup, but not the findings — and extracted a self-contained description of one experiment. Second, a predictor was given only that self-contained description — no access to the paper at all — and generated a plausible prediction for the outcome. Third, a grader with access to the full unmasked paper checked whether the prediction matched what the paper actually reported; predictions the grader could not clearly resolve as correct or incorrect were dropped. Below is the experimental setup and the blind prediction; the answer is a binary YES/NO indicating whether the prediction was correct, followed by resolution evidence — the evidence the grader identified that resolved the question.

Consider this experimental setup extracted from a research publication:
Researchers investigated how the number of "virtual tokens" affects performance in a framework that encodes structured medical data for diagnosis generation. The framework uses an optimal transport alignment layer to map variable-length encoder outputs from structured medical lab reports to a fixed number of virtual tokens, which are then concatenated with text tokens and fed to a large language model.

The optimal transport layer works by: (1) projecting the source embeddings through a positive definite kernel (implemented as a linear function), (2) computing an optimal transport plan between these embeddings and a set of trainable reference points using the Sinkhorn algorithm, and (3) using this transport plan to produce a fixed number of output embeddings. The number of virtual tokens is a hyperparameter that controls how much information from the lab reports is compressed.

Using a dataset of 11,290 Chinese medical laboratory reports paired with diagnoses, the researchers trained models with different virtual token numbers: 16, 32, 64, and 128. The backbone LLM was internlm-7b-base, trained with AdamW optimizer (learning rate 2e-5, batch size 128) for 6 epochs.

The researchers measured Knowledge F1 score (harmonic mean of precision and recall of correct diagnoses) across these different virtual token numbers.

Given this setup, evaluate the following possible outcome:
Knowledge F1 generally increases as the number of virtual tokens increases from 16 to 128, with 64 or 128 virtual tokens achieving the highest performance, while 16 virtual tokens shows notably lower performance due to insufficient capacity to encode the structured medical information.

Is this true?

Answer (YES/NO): NO